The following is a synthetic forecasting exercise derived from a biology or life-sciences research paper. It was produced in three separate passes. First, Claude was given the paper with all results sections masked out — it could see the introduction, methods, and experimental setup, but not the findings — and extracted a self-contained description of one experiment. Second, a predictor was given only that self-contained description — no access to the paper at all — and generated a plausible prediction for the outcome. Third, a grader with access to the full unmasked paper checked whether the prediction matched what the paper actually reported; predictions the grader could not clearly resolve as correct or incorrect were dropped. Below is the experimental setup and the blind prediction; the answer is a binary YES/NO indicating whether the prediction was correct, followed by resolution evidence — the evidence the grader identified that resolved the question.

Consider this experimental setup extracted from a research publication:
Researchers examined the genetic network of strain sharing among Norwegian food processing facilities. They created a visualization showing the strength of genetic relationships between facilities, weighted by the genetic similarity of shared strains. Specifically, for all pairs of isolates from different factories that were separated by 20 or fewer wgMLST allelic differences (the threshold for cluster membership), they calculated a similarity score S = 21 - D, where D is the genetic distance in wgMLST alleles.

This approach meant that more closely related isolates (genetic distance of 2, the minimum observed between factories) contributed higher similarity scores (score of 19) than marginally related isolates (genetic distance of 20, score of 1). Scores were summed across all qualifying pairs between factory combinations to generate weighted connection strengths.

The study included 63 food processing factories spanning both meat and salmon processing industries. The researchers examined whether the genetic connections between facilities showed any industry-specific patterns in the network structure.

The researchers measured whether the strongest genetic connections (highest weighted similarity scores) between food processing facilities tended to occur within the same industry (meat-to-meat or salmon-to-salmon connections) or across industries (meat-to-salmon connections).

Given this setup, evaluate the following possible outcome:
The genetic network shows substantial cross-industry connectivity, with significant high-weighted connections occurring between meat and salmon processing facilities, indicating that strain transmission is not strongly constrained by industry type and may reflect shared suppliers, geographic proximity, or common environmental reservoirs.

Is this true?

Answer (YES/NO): NO